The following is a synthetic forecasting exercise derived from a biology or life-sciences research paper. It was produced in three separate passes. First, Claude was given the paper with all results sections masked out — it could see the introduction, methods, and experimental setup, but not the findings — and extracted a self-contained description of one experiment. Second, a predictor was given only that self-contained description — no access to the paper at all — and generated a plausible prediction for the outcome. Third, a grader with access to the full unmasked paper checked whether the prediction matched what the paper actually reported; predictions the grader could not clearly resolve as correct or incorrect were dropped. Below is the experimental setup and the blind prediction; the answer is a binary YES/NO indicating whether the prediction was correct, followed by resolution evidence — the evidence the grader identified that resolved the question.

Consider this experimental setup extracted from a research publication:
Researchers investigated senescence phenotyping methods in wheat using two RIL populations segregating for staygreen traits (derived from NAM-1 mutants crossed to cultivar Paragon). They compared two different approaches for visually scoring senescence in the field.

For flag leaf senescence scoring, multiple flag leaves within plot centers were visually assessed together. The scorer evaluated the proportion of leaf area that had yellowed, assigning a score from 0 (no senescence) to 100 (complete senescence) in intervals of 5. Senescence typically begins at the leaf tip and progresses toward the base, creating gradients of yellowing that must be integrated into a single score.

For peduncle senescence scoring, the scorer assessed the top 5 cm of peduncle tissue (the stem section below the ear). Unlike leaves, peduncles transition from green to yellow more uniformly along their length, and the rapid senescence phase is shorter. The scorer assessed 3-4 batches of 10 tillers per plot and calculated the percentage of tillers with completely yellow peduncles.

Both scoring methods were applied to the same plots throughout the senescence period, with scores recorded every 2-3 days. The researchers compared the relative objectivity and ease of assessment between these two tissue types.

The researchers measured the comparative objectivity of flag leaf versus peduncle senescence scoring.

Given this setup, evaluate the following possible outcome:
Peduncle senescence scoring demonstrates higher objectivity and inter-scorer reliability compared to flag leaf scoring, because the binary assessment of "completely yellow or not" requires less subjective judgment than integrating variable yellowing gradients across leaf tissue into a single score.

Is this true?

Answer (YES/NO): YES